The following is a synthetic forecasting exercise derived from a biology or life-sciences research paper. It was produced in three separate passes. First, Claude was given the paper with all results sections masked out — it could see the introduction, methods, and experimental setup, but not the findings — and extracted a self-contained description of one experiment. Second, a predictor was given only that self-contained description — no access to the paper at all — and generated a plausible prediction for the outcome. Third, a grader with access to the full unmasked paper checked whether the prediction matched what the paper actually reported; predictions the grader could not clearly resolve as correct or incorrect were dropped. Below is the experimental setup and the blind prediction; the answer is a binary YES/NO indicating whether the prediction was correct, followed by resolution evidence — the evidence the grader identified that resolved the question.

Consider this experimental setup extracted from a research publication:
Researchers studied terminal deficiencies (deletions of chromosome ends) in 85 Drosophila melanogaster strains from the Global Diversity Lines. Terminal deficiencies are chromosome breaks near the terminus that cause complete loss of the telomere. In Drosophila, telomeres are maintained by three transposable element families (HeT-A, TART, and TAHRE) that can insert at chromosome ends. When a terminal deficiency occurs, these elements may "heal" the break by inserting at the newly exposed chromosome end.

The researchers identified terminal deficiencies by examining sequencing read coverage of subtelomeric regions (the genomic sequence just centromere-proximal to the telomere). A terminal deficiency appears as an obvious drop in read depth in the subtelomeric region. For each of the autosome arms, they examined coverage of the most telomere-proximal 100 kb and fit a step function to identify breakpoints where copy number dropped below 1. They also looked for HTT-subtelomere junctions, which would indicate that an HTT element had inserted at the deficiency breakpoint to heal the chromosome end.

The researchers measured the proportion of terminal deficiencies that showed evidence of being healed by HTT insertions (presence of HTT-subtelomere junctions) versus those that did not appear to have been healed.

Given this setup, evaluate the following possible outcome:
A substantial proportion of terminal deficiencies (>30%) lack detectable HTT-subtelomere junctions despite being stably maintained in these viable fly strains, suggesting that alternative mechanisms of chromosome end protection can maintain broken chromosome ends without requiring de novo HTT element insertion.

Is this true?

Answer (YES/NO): YES